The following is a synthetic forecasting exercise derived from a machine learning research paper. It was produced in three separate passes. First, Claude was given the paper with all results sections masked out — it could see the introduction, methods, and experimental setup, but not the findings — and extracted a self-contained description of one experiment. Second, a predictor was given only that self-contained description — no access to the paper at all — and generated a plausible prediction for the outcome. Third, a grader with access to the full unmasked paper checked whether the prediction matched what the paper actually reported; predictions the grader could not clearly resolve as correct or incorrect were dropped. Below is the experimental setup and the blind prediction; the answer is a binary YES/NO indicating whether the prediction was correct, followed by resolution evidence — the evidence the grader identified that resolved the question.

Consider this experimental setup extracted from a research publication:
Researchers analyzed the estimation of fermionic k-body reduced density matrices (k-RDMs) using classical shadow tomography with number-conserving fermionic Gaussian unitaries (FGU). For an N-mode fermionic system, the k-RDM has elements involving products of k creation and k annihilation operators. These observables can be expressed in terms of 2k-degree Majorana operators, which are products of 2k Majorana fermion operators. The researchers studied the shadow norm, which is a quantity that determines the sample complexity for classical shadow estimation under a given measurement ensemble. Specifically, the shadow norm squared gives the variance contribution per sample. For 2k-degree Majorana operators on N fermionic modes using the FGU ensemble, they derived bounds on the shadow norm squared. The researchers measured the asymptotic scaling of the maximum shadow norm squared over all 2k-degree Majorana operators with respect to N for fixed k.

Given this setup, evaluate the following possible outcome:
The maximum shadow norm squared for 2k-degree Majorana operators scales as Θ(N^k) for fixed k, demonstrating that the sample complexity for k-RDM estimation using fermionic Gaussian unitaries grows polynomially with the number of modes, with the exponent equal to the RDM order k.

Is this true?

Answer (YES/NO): YES